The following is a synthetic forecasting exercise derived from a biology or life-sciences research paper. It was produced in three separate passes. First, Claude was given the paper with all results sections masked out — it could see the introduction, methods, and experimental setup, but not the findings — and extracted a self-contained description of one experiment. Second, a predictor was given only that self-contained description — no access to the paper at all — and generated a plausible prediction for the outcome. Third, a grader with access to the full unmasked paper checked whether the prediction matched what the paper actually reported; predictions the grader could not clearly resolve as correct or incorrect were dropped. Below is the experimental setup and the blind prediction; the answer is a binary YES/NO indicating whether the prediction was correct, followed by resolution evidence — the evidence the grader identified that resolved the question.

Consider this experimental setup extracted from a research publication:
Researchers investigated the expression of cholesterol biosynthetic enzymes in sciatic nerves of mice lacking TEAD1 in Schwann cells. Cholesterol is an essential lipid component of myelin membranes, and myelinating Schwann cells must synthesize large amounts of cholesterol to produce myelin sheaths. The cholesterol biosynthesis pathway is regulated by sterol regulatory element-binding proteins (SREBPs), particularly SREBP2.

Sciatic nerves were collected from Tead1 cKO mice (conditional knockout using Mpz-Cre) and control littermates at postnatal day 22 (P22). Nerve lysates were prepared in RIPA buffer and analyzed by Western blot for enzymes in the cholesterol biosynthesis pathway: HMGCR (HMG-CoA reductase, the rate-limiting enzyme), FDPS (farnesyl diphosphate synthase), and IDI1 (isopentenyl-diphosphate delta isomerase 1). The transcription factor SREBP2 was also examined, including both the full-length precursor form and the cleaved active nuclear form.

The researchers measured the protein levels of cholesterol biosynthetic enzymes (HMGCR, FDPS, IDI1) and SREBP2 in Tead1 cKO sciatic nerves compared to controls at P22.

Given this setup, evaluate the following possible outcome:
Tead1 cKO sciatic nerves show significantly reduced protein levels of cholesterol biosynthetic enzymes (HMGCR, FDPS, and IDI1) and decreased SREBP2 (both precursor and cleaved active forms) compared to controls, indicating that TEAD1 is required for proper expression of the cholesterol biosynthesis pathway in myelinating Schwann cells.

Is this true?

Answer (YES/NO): NO